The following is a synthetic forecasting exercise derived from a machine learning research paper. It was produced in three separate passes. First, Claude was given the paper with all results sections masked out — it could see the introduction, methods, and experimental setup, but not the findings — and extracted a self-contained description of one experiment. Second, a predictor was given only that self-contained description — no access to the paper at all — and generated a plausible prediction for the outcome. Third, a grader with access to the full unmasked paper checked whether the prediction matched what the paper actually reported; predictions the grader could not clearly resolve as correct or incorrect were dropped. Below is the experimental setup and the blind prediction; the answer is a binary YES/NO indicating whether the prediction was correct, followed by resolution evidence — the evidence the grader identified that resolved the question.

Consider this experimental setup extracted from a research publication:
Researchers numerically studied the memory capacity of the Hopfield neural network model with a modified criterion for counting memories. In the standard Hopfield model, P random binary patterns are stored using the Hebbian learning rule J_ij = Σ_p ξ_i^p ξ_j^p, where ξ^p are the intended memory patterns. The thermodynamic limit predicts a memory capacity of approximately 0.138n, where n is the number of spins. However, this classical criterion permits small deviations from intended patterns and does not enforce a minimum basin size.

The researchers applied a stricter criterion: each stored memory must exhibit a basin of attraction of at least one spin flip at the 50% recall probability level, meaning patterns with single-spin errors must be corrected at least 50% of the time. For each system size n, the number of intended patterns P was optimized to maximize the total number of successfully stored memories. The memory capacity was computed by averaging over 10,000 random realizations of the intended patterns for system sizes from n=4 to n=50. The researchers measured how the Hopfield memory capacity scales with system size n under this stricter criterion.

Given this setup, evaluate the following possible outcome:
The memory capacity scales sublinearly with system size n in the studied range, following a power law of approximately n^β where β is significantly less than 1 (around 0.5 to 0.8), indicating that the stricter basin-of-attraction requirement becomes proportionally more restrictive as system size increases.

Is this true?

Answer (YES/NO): NO